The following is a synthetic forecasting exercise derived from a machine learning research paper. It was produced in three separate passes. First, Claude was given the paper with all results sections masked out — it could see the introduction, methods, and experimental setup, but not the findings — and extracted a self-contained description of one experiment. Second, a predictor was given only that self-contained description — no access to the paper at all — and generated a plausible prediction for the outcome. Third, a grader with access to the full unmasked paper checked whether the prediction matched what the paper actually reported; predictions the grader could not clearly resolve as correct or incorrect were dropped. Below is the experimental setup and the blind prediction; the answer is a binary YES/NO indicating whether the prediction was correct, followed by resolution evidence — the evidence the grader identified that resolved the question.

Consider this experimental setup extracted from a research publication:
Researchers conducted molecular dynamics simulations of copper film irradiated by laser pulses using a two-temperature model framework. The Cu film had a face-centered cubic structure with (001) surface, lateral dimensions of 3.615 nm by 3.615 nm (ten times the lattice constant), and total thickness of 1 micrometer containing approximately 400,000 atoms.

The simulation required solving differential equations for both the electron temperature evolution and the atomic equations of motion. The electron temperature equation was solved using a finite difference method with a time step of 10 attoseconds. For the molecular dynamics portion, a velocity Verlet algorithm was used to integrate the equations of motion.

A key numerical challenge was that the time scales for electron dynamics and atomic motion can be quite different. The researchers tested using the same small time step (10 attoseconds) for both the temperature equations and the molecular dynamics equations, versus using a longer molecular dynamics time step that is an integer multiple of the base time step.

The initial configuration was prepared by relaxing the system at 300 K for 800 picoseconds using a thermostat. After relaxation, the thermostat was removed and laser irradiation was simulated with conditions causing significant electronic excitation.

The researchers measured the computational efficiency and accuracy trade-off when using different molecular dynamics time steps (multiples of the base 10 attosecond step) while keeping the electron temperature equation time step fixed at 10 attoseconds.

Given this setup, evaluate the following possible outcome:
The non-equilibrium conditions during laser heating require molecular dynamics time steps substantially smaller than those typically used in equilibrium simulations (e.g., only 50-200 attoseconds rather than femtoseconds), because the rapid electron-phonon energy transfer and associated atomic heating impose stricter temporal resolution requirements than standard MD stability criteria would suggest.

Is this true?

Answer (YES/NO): NO